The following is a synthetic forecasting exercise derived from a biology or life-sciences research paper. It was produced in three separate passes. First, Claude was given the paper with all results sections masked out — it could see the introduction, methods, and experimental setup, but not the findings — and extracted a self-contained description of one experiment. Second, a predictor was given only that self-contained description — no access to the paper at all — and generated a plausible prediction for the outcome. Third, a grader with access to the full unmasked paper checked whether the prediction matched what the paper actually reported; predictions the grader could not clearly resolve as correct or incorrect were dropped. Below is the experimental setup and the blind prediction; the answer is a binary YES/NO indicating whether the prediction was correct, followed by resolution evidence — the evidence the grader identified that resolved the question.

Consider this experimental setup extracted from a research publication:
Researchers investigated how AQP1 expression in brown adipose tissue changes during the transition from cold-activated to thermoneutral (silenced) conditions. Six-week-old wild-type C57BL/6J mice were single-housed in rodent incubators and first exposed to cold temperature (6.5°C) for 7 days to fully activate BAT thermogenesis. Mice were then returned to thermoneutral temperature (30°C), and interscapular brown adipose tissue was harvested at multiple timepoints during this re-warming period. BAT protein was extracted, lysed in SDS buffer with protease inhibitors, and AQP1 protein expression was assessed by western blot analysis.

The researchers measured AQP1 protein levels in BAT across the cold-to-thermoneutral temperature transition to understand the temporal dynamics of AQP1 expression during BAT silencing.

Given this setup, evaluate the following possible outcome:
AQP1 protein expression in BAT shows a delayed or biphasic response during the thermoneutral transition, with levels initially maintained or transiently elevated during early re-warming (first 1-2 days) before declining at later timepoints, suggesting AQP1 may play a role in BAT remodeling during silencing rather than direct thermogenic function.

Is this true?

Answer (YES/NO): NO